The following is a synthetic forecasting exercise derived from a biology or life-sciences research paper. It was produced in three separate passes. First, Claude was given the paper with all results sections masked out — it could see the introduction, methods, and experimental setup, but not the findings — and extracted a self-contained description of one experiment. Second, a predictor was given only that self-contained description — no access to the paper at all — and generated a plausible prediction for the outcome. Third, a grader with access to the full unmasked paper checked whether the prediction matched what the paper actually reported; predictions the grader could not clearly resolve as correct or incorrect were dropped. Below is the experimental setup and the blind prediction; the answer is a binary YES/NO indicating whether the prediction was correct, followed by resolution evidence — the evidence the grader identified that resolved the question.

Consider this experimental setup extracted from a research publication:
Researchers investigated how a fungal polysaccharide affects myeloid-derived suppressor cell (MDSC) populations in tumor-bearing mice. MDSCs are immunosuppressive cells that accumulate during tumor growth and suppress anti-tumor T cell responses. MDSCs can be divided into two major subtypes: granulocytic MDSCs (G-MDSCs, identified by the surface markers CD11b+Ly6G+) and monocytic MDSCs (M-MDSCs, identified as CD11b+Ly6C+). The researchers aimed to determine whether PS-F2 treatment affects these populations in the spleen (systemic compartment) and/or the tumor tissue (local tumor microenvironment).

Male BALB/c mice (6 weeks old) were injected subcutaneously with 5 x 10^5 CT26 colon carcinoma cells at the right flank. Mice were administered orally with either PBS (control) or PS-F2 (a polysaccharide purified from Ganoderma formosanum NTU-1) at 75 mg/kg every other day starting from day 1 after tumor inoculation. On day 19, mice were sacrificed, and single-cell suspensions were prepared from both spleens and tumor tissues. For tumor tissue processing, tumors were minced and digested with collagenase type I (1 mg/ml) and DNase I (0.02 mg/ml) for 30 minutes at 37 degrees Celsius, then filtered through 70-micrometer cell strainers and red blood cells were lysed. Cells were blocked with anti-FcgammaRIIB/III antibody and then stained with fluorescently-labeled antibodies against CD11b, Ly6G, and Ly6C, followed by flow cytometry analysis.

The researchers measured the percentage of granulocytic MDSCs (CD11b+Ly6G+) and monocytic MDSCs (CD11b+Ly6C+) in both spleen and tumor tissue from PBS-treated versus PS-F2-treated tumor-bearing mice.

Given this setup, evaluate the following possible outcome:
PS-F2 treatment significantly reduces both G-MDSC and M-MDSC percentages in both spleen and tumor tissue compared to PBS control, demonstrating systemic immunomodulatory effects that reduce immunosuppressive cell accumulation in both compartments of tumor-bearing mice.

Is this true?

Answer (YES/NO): NO